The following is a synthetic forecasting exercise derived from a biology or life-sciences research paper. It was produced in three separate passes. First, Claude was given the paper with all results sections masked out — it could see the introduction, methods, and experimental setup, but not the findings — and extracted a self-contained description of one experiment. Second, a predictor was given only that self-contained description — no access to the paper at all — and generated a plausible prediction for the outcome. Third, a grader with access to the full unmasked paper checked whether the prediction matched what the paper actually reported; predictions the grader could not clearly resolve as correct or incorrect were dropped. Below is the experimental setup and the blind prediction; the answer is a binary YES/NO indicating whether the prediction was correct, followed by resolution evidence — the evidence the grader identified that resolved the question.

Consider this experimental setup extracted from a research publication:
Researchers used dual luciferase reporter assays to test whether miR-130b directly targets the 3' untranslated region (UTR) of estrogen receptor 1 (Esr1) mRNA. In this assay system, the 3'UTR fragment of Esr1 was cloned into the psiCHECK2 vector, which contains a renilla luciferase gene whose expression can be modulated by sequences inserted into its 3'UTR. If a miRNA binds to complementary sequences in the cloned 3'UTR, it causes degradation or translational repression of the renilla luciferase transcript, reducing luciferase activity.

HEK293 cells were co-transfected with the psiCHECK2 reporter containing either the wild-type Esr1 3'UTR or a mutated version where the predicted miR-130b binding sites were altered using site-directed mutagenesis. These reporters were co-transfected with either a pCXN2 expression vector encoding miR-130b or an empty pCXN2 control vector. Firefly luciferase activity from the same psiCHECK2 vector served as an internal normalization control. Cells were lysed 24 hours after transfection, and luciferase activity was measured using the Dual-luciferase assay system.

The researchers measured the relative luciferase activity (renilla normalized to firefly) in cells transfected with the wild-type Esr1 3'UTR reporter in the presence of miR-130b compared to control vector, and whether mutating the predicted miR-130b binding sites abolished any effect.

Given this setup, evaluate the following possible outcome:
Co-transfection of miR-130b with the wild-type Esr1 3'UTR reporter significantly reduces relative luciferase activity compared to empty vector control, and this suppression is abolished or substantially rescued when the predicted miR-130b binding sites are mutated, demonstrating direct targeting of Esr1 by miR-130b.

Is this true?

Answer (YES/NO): YES